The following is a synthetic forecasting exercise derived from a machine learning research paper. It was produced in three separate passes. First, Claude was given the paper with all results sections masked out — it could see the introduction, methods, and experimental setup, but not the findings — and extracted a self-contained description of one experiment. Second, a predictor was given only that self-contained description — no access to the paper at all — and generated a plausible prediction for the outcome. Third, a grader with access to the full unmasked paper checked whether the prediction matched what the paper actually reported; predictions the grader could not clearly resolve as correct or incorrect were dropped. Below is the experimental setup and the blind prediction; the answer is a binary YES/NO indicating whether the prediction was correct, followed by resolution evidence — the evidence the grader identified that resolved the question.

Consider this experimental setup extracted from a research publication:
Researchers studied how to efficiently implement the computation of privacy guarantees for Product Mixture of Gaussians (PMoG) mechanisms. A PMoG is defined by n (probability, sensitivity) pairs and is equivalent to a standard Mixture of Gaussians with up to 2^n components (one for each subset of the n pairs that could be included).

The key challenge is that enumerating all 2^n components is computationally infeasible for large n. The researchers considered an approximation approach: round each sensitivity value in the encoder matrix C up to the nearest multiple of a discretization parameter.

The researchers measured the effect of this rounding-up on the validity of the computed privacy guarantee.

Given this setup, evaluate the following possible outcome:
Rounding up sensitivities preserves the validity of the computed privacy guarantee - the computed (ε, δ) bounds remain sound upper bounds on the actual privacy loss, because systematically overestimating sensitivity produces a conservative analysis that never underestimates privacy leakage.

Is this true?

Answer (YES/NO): YES